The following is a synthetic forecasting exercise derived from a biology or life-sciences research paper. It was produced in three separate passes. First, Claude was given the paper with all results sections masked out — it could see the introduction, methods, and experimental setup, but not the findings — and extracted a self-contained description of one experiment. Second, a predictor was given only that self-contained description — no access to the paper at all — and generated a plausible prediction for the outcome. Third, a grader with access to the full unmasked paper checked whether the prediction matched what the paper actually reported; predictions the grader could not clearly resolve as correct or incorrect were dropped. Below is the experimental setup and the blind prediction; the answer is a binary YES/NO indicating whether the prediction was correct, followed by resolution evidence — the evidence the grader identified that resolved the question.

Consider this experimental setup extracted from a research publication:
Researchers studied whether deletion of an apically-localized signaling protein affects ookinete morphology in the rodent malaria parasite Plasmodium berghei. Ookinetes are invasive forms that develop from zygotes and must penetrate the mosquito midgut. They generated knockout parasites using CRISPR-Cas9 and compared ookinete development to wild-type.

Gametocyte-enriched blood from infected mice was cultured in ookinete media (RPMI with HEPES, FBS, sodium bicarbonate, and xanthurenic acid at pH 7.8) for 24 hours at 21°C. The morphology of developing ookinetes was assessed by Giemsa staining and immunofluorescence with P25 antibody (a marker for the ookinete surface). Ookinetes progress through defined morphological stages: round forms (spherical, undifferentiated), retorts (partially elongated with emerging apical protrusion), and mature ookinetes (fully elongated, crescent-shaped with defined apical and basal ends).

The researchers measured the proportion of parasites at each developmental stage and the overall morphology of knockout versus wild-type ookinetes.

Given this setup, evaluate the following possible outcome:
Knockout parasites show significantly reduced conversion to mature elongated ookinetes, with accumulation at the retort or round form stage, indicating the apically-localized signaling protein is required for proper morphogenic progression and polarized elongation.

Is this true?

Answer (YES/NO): NO